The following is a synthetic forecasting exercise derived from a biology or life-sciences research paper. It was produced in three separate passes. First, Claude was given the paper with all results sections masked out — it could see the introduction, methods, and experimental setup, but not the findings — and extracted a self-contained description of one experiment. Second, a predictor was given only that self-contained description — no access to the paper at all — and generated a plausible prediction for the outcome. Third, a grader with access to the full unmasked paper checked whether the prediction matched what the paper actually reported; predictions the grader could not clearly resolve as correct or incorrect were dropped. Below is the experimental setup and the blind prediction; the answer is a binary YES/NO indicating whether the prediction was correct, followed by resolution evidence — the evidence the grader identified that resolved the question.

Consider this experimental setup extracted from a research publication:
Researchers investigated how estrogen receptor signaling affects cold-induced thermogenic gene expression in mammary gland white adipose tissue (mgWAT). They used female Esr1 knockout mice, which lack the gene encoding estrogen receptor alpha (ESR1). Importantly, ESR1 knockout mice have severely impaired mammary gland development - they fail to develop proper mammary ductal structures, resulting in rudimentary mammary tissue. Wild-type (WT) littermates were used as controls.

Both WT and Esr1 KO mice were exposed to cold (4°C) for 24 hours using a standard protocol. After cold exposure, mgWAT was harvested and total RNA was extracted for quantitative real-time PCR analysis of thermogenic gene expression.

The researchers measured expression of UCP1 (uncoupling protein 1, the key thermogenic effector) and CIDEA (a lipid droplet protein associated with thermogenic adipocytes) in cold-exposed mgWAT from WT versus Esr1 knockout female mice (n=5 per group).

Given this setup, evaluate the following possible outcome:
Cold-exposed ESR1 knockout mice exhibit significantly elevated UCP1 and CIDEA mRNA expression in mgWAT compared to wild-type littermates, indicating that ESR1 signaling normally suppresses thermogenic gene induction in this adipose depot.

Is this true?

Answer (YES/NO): YES